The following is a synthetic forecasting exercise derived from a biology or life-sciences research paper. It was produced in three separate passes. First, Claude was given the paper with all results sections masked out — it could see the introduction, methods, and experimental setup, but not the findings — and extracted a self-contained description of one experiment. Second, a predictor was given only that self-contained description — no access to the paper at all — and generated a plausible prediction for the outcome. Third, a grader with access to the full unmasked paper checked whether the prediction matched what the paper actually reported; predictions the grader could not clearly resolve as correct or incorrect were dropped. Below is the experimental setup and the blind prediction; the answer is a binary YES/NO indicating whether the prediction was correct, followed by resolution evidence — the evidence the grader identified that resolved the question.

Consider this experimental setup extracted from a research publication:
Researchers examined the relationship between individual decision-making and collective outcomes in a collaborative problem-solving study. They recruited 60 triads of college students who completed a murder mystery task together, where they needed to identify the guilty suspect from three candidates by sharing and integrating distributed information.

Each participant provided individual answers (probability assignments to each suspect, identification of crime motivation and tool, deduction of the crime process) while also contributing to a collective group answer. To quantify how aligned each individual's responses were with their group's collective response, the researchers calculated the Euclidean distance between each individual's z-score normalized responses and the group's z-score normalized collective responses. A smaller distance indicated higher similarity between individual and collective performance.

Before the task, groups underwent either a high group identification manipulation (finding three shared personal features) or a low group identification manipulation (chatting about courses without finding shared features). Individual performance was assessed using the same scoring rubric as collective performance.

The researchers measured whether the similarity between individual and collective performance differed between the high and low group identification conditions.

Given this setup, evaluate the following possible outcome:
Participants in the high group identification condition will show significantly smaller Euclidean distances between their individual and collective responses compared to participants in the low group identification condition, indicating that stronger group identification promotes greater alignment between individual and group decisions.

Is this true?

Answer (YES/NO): YES